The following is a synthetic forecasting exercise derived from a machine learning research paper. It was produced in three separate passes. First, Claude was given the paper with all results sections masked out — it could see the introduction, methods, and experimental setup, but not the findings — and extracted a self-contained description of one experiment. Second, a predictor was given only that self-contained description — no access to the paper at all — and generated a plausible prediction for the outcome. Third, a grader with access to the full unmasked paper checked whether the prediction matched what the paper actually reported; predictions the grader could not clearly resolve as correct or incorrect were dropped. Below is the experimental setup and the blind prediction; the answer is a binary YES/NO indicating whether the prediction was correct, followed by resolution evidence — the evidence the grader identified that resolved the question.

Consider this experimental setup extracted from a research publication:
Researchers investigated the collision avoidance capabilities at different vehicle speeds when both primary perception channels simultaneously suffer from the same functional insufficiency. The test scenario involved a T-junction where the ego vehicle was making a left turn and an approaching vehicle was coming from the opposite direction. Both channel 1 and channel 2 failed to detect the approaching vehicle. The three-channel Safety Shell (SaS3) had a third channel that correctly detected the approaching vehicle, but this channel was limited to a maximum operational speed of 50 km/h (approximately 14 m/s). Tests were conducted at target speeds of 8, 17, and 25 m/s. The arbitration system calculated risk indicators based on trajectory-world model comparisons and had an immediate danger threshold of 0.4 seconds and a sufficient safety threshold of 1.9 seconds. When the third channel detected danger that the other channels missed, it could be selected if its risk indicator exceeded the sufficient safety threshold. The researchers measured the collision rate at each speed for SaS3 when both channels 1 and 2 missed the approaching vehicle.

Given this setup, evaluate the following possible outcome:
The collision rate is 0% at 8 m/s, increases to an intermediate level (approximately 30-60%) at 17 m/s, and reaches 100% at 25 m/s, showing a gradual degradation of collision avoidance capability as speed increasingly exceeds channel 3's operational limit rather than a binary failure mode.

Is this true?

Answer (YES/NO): NO